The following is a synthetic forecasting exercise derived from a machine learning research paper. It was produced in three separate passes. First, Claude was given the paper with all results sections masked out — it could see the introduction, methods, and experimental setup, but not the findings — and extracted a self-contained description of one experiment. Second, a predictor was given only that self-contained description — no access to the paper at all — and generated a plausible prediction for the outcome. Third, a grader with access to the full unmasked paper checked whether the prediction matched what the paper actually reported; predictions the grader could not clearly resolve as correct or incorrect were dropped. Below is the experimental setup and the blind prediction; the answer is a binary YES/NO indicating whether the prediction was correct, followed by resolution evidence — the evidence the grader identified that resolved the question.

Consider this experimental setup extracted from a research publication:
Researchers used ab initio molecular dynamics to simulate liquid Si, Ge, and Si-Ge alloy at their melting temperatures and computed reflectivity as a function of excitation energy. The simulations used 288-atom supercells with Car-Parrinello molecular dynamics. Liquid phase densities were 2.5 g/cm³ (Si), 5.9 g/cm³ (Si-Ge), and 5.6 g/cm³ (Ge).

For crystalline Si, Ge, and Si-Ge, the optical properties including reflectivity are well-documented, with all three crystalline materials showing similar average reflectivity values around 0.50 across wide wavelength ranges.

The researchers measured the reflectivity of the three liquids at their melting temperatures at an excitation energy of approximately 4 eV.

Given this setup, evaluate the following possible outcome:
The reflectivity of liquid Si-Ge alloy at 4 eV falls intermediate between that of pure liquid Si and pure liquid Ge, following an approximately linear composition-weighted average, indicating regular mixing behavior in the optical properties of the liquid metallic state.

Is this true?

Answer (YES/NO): NO